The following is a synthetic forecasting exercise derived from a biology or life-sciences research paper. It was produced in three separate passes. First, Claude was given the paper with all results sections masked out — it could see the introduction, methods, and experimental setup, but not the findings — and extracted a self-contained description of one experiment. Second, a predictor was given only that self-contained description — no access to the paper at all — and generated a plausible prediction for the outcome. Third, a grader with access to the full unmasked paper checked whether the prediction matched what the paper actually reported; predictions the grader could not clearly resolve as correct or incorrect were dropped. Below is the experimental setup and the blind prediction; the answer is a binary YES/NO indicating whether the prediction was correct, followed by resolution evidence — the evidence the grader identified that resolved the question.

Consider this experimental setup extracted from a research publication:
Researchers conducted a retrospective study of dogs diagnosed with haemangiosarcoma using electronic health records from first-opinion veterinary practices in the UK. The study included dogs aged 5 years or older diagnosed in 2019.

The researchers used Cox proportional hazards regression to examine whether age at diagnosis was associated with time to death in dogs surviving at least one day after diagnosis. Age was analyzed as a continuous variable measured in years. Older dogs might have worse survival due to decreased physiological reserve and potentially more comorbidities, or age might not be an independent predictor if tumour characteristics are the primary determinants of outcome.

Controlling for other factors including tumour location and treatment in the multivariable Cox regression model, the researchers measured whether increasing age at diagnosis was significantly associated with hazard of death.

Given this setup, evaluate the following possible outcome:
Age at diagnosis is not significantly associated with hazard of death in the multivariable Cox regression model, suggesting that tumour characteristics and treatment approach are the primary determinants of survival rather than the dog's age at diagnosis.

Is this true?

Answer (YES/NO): YES